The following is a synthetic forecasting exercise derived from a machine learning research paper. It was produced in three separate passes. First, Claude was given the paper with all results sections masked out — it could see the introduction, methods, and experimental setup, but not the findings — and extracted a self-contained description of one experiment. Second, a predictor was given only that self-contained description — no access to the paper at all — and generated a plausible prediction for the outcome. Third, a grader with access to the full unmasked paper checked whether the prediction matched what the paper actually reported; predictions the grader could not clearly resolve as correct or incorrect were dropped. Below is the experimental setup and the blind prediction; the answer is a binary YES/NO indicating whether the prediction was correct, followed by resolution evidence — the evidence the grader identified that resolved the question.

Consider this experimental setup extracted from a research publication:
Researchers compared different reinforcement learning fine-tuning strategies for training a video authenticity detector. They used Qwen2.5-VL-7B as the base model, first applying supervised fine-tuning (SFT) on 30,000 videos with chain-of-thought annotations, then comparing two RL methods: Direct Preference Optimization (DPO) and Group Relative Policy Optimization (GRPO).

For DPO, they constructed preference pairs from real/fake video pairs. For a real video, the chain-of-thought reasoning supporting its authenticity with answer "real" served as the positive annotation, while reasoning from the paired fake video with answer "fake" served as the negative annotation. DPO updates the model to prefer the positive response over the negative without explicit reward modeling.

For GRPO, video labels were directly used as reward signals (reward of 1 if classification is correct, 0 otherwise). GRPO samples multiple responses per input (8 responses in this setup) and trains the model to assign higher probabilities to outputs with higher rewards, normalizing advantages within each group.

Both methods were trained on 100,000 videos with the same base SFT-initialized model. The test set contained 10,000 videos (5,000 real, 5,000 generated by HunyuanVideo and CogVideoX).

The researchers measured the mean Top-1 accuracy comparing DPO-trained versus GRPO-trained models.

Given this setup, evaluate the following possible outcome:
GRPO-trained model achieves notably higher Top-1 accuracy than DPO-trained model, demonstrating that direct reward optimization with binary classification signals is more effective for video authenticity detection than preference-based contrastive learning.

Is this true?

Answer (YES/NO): NO